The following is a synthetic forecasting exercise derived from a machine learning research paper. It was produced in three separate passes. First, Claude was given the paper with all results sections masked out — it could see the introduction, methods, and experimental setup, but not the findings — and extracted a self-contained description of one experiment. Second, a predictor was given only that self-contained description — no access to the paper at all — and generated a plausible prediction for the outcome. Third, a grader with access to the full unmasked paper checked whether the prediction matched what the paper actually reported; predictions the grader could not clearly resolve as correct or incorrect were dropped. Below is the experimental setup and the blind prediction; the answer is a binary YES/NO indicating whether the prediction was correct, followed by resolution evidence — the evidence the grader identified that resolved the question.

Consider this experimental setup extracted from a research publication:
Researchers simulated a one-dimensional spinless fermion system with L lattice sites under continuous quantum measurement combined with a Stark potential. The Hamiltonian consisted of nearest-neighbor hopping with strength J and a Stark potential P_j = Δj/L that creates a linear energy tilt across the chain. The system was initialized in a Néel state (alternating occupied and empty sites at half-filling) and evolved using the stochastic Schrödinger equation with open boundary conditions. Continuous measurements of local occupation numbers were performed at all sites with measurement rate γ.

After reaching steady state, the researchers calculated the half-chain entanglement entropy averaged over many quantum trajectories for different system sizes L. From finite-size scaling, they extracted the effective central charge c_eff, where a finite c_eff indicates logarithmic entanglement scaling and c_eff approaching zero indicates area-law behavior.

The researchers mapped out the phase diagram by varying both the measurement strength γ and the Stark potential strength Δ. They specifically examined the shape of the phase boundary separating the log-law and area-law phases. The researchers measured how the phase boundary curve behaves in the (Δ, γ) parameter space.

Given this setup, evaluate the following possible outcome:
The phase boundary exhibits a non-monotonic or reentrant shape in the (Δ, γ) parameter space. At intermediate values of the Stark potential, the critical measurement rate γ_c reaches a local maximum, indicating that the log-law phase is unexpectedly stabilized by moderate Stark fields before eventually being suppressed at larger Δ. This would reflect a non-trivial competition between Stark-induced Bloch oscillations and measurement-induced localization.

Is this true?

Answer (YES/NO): NO